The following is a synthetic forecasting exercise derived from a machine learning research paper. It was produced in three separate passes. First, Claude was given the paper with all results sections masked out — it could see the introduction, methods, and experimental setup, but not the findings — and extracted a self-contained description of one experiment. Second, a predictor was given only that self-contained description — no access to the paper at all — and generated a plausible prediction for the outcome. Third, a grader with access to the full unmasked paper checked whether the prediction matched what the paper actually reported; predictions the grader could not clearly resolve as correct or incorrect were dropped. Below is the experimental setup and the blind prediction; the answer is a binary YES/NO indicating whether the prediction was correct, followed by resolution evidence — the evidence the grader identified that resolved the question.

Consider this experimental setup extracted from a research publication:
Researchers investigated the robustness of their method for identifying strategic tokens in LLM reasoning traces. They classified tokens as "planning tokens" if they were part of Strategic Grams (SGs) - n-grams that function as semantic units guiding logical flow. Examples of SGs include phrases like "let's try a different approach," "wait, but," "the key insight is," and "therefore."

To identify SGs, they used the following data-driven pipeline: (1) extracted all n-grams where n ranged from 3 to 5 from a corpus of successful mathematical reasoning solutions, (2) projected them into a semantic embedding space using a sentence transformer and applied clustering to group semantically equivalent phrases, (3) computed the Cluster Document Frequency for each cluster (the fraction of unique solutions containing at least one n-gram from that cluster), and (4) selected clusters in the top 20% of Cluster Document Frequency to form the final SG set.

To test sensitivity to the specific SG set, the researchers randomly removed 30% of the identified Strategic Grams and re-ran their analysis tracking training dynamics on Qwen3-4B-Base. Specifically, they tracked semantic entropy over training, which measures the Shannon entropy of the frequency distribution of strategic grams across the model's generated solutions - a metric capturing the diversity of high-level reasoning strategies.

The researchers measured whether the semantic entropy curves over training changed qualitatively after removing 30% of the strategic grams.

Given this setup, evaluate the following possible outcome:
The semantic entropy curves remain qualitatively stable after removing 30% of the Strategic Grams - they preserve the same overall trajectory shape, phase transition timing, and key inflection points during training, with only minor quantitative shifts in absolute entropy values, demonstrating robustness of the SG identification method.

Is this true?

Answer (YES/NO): YES